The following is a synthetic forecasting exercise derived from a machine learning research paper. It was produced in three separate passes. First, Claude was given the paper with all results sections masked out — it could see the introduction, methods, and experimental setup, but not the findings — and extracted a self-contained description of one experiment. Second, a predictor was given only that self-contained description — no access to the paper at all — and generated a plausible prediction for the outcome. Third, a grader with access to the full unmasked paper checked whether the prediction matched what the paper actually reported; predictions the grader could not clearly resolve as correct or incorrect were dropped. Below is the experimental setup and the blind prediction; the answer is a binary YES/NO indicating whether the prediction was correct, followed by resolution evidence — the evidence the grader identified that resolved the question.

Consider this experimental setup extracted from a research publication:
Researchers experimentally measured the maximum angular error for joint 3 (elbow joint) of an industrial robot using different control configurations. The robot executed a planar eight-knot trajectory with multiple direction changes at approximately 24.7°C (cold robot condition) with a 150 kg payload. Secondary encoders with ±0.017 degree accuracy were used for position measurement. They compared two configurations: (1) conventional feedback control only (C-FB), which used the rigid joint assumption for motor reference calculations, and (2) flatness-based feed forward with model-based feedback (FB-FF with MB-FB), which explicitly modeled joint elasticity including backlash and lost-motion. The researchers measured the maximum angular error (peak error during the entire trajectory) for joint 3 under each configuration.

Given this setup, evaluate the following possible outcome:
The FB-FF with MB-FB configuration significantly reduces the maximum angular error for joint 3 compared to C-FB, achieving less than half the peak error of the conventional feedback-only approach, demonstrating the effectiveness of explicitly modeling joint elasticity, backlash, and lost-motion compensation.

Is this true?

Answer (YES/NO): YES